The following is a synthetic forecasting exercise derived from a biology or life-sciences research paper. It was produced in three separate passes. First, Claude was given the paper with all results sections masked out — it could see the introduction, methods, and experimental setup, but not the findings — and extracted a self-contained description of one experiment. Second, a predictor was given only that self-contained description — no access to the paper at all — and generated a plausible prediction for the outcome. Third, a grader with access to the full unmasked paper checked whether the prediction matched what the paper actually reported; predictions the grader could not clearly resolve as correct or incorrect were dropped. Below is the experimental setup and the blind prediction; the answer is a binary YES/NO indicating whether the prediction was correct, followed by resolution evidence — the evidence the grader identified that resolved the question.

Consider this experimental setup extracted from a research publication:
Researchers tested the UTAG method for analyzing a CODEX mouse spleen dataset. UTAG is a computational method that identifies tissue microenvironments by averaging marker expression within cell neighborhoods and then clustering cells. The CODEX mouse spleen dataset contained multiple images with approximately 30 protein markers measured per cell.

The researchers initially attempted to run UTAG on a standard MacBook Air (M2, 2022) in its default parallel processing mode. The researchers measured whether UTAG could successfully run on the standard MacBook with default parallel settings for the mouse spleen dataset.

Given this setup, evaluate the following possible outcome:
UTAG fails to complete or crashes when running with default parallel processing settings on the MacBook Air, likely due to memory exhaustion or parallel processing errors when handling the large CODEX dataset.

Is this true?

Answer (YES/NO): YES